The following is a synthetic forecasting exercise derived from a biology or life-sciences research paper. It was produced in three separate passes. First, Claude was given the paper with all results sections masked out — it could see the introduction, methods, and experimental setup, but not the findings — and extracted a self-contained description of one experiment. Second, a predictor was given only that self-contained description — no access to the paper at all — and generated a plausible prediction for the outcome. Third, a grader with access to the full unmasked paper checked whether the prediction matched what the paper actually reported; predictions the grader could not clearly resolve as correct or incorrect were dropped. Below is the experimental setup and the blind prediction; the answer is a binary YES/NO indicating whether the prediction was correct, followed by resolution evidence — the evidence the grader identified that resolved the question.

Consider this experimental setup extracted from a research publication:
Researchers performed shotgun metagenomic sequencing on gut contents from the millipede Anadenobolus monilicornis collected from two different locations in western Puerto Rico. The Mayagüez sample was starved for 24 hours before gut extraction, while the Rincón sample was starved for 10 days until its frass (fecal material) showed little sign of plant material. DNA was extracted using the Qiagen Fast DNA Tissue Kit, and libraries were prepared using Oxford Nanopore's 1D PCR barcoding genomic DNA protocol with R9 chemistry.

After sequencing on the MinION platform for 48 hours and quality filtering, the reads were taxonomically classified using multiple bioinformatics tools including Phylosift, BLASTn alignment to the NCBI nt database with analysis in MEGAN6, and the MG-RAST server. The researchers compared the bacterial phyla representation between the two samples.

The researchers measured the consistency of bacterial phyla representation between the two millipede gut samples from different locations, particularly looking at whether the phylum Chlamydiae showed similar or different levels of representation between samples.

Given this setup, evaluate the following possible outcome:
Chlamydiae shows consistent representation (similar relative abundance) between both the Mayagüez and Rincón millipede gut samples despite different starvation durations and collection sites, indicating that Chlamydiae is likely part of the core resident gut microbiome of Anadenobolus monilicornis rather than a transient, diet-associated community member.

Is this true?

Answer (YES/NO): NO